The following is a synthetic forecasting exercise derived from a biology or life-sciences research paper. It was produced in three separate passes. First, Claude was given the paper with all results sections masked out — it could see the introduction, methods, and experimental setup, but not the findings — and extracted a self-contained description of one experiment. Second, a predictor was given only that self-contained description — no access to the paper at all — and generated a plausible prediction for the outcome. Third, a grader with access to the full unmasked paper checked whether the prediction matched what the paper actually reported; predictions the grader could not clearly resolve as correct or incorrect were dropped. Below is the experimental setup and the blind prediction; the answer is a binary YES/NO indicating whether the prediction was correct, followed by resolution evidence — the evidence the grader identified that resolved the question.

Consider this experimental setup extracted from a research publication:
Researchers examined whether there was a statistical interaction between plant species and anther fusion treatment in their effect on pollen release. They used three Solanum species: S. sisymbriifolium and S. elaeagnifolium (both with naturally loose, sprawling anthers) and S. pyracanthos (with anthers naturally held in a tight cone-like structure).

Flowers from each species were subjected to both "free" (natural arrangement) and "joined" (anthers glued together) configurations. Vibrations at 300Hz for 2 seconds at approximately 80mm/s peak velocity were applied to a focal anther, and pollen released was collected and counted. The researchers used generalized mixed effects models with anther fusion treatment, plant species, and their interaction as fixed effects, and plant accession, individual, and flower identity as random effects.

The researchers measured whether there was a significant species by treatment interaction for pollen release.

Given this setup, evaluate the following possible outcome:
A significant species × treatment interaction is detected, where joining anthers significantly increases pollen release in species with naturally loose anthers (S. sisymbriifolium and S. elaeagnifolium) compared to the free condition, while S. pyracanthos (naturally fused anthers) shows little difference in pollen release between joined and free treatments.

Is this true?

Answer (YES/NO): YES